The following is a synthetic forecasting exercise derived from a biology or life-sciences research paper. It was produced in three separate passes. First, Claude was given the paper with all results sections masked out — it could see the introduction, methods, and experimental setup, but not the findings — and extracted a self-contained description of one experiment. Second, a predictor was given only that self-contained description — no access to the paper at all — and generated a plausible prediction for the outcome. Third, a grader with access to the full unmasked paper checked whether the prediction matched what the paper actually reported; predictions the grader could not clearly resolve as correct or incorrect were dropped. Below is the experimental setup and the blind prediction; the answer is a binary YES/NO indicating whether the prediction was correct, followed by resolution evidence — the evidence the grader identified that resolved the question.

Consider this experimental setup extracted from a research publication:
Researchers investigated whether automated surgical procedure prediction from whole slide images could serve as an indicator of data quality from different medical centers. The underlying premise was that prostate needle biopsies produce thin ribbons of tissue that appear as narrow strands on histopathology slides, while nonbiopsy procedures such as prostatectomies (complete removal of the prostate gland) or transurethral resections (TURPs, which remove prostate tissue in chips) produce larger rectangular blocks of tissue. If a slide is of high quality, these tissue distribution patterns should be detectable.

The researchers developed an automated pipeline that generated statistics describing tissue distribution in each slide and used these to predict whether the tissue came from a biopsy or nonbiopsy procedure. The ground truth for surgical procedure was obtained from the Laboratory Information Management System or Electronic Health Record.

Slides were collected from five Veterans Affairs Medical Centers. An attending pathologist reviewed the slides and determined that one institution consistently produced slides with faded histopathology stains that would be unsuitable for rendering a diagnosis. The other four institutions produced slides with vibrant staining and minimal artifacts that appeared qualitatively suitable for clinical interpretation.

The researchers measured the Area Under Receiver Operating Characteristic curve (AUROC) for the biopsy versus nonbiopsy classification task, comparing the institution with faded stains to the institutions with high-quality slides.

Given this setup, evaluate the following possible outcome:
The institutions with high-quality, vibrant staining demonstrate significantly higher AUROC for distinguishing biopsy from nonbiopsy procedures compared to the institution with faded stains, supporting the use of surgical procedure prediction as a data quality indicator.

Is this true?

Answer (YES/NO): YES